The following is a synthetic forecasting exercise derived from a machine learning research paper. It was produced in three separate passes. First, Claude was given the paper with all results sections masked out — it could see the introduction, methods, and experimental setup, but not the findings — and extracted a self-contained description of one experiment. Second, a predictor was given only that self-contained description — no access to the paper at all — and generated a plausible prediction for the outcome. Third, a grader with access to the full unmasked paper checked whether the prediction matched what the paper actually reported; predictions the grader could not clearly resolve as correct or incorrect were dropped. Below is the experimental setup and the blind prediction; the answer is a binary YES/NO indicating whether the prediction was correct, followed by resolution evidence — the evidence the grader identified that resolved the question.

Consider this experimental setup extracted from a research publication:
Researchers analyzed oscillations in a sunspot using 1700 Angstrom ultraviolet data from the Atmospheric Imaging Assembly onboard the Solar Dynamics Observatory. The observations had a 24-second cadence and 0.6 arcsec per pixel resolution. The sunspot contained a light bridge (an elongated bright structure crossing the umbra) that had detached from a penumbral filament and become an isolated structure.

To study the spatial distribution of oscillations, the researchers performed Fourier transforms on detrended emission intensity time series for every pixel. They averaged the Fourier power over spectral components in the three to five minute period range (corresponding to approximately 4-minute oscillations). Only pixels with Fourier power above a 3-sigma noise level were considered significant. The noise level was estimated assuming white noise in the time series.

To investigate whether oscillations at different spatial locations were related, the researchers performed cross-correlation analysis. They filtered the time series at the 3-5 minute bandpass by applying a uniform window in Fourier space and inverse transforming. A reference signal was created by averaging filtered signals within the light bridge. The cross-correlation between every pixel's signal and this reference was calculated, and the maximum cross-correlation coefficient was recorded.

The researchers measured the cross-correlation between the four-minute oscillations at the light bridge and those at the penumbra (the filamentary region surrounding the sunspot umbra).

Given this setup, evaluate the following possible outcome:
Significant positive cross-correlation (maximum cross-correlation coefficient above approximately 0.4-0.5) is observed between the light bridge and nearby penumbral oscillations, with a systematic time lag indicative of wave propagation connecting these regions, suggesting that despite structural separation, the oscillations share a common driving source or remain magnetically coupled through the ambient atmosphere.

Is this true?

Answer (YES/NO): NO